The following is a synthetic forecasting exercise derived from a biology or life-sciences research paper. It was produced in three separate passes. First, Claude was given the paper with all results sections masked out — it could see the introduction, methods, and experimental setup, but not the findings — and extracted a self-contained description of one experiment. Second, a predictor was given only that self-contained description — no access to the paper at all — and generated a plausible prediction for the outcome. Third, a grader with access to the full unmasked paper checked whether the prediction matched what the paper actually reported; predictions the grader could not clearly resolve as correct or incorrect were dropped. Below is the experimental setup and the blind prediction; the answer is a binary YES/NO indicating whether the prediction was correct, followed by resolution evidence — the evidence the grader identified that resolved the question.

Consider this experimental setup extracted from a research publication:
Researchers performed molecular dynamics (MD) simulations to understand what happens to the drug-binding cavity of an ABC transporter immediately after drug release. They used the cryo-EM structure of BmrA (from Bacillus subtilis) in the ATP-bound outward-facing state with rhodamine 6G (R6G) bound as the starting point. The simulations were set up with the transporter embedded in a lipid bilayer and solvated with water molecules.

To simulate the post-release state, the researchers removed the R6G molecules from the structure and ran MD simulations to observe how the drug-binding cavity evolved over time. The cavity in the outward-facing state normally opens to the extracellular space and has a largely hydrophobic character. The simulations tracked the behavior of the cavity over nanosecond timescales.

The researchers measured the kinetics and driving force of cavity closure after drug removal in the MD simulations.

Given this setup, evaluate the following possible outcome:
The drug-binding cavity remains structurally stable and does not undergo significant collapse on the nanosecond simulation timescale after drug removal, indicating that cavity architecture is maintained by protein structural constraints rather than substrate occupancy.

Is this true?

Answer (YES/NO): NO